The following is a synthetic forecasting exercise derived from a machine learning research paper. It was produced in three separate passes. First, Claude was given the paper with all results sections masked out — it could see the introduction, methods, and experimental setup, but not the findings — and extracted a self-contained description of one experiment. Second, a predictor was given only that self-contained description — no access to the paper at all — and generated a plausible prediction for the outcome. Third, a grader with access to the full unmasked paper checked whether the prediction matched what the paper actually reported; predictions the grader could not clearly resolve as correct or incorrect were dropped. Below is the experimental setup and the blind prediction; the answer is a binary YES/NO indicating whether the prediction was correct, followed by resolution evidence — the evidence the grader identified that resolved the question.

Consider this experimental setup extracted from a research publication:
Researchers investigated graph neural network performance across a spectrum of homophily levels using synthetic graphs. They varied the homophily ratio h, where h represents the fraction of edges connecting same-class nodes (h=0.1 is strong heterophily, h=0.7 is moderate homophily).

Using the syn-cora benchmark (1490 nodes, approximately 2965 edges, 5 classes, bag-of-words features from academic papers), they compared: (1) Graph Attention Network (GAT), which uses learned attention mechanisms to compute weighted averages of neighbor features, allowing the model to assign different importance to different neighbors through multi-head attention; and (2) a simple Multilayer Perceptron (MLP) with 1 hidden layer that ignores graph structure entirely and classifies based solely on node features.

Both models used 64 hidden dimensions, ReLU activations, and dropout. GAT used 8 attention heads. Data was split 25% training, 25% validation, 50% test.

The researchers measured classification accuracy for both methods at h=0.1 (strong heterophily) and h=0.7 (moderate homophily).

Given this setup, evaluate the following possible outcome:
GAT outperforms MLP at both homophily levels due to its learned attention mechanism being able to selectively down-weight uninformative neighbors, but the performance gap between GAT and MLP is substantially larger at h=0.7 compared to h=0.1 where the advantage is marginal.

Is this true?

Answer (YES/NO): NO